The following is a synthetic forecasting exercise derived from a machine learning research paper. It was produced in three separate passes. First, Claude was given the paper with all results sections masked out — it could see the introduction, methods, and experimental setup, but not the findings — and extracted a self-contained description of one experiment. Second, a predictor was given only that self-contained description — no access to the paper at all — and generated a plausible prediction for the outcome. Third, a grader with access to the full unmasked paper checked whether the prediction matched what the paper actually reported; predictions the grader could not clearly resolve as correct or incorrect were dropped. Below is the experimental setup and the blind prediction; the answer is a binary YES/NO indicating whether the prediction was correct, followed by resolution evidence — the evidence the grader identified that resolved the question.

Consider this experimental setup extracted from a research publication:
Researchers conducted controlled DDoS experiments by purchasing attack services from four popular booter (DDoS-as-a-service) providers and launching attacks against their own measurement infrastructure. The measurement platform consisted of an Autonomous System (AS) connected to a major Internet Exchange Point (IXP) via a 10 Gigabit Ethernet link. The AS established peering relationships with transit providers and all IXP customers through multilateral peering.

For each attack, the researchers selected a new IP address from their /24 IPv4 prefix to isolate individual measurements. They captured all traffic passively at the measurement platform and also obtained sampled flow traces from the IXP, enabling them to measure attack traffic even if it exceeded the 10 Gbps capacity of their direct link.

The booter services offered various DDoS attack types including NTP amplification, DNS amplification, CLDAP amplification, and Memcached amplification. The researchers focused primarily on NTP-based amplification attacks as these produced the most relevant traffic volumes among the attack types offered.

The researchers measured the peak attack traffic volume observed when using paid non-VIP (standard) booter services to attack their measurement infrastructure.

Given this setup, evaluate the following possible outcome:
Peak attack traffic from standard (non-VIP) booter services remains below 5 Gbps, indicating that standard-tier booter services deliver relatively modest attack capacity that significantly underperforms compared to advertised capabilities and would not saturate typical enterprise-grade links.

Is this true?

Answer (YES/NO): NO